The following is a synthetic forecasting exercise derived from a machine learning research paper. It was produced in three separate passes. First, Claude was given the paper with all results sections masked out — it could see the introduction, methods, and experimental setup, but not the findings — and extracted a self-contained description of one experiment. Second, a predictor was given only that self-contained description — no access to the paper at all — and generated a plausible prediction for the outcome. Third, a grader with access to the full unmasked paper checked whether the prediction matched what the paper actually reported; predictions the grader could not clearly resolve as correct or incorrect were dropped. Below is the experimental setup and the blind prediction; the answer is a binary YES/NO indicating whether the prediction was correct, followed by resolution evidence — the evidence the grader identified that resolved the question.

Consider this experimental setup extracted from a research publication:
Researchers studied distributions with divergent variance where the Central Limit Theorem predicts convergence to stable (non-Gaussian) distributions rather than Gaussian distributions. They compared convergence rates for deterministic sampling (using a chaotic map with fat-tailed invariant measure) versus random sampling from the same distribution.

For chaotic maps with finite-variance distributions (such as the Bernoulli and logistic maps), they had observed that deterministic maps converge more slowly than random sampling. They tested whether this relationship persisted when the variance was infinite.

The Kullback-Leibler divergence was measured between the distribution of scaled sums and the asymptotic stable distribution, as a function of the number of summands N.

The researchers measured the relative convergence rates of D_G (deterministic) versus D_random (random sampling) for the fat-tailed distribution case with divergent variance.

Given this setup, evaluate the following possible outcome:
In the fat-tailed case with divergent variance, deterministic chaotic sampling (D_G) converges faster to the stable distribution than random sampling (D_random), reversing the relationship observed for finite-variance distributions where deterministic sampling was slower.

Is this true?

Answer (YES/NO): NO